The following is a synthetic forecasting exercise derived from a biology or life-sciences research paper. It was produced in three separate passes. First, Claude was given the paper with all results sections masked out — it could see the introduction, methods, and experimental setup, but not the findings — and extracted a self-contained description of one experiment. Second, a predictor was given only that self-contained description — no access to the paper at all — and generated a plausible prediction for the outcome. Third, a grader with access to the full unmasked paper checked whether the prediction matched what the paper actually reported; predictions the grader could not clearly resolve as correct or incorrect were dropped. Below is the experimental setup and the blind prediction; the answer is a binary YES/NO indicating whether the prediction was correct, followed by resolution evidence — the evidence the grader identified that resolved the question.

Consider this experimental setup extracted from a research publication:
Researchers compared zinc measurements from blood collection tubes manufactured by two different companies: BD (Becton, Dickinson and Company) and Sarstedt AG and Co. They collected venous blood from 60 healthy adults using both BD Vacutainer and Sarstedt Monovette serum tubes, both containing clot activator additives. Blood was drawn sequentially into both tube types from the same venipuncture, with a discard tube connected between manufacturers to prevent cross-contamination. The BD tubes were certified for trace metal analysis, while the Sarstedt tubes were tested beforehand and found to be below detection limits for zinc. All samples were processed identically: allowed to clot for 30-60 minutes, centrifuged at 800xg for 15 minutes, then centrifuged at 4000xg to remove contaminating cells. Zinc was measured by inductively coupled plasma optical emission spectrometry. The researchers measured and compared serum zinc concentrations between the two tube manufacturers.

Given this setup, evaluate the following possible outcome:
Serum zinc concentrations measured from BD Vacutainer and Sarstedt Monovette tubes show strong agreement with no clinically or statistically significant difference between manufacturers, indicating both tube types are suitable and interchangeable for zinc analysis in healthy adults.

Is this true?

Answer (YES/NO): YES